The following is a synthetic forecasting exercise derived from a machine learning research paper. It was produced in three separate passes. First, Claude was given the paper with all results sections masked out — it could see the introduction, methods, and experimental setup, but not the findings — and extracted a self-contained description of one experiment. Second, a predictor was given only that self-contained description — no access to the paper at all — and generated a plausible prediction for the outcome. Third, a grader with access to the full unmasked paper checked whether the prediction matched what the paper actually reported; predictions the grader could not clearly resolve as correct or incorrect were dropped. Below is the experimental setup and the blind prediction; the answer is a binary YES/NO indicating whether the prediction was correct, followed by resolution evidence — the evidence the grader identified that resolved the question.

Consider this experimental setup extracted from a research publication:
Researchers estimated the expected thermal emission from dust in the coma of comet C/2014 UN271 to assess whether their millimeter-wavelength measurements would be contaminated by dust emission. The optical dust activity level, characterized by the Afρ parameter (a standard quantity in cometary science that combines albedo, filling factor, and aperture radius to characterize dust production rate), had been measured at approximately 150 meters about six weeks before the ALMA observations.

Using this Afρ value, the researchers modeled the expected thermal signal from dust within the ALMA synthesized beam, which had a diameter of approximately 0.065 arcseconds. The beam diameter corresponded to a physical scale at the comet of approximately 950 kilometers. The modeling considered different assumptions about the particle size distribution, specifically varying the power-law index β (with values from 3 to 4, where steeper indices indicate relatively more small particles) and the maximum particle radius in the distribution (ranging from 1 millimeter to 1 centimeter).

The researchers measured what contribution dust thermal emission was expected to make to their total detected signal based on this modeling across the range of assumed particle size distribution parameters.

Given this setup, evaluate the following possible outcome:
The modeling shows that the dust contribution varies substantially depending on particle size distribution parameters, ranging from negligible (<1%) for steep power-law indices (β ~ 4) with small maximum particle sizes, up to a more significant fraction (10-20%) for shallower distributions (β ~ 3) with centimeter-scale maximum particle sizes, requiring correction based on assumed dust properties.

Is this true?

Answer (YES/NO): NO